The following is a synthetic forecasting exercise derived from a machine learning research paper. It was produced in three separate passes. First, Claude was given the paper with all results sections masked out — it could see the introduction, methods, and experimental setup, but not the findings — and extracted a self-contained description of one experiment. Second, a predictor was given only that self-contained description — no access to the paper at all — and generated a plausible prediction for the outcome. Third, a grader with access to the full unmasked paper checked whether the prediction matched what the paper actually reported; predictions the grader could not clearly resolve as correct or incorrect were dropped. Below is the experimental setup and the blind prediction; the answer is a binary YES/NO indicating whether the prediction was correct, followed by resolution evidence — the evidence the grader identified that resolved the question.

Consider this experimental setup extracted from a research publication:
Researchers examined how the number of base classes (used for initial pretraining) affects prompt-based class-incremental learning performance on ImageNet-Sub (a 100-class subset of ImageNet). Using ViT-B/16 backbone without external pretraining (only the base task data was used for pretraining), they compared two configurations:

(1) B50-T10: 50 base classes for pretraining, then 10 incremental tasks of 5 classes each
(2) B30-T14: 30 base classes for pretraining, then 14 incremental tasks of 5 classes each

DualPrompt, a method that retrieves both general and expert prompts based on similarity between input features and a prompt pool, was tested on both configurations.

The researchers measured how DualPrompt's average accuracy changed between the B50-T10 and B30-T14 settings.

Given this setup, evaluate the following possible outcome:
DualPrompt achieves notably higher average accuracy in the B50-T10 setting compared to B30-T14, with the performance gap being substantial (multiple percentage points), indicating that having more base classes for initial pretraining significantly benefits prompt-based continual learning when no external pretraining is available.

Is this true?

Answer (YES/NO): YES